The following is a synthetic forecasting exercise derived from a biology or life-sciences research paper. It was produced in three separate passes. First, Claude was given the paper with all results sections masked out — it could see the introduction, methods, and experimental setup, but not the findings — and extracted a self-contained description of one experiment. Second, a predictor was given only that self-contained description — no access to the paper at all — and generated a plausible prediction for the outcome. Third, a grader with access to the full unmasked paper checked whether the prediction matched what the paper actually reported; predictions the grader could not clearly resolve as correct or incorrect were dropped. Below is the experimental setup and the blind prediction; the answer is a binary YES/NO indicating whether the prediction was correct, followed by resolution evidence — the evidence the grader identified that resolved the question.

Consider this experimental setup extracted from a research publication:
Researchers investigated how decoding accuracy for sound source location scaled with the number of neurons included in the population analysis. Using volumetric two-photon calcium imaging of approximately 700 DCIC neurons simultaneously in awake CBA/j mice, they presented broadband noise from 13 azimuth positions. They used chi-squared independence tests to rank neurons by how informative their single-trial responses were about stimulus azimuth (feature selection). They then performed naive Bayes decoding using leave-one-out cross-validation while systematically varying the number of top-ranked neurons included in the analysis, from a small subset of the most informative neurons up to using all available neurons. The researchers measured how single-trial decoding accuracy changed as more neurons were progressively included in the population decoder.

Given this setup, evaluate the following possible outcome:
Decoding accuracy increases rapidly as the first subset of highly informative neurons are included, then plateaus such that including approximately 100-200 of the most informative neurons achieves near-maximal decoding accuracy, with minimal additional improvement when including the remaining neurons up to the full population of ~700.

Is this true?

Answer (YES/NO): NO